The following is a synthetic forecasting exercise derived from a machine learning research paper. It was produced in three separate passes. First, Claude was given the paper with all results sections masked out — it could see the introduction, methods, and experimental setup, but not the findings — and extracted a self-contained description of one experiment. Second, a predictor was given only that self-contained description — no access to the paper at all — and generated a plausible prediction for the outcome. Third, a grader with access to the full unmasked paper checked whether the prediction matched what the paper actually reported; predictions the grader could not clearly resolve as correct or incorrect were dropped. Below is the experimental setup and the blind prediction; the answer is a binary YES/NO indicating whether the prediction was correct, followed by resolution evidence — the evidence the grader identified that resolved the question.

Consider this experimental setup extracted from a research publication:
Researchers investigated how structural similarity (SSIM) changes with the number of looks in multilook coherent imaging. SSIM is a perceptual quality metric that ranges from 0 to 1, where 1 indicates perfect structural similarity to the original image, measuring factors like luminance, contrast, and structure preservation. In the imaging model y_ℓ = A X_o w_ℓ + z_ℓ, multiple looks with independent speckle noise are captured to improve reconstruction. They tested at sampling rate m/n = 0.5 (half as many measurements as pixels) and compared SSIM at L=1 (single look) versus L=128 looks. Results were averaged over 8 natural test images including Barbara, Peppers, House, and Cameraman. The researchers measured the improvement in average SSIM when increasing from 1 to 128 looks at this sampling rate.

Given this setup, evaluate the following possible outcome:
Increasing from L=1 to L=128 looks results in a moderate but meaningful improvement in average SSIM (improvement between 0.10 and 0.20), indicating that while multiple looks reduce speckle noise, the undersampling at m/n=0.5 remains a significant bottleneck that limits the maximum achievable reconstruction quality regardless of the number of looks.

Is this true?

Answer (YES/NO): NO